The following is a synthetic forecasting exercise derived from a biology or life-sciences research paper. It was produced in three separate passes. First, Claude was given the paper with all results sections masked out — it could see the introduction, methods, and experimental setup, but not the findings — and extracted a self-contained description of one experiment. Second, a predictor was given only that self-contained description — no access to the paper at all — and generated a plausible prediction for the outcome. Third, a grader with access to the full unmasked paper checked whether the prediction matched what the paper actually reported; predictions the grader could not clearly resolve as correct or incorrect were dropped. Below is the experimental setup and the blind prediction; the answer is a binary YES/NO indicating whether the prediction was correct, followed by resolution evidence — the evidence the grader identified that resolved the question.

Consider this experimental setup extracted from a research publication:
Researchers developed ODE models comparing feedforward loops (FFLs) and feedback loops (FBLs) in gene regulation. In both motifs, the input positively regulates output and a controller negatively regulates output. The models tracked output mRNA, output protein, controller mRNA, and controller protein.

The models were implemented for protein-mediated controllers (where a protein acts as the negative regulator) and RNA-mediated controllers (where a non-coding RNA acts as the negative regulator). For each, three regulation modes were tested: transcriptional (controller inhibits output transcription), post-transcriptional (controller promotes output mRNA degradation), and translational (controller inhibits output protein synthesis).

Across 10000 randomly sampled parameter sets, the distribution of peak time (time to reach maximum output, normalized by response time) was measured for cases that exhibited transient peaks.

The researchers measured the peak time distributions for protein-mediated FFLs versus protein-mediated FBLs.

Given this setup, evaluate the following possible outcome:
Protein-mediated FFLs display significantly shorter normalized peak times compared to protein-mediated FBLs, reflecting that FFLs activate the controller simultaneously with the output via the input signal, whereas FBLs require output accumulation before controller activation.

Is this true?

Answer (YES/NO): YES